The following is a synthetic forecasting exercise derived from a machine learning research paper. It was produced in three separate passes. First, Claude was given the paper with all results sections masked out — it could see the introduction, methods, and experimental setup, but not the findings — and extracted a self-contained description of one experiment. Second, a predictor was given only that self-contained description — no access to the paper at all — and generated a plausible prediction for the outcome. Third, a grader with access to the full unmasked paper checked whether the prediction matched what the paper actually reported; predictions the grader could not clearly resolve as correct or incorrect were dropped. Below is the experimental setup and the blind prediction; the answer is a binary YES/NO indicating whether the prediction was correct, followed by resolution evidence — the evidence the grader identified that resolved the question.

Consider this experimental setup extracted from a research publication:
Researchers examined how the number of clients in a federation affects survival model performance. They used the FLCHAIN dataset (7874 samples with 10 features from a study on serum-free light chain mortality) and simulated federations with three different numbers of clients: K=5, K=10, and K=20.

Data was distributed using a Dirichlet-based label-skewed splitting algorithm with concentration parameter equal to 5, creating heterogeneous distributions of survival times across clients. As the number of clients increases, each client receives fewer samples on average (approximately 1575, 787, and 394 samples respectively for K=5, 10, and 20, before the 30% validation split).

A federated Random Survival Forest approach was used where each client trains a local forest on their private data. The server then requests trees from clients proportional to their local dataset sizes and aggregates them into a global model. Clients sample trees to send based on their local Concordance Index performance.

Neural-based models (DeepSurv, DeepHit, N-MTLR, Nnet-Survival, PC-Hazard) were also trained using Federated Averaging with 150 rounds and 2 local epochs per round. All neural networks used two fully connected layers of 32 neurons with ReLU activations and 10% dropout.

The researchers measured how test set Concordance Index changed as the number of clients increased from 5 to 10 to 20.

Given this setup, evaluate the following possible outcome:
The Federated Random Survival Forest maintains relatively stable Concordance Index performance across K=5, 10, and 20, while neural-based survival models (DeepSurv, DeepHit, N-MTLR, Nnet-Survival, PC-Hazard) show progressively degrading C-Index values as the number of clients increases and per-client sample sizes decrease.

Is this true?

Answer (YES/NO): NO